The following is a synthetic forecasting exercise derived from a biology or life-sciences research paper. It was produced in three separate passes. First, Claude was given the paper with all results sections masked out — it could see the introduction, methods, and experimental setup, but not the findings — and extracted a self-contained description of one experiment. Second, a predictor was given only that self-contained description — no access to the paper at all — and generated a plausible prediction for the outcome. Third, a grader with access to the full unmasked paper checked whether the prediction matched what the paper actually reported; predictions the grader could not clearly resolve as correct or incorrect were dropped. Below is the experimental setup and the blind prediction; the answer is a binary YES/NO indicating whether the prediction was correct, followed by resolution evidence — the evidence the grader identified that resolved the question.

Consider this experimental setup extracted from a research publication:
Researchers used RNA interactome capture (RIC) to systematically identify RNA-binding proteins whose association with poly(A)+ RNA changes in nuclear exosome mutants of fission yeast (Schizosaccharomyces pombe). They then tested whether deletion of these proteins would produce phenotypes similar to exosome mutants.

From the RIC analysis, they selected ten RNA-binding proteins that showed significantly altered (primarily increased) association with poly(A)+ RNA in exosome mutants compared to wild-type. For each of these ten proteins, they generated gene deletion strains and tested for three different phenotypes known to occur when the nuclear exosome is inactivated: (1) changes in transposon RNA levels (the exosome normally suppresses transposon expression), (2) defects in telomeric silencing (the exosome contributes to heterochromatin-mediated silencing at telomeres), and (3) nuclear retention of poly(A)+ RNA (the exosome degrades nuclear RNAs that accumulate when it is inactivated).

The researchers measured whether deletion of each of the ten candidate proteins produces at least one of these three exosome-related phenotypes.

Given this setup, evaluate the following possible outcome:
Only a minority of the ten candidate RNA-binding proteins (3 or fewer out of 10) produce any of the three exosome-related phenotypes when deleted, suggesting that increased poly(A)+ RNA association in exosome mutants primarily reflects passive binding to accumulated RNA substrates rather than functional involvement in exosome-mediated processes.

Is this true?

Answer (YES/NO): NO